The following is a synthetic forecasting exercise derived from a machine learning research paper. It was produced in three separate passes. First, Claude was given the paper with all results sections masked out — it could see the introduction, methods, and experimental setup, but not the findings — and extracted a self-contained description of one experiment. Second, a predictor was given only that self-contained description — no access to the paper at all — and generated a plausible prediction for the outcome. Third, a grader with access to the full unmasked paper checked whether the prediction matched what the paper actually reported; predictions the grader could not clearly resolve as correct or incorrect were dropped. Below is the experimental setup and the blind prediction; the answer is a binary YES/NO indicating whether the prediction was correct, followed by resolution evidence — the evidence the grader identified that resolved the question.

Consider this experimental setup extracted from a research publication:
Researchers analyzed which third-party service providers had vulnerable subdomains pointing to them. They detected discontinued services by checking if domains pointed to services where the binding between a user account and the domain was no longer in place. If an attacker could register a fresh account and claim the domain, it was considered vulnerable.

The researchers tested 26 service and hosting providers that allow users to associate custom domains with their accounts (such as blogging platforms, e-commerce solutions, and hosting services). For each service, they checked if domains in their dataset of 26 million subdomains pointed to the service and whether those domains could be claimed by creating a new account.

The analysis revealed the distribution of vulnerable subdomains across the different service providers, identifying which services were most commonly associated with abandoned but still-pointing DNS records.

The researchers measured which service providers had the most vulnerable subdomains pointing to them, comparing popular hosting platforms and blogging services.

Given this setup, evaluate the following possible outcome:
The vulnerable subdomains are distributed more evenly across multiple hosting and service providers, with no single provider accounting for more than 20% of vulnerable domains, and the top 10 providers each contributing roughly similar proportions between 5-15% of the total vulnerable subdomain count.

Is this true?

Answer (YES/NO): NO